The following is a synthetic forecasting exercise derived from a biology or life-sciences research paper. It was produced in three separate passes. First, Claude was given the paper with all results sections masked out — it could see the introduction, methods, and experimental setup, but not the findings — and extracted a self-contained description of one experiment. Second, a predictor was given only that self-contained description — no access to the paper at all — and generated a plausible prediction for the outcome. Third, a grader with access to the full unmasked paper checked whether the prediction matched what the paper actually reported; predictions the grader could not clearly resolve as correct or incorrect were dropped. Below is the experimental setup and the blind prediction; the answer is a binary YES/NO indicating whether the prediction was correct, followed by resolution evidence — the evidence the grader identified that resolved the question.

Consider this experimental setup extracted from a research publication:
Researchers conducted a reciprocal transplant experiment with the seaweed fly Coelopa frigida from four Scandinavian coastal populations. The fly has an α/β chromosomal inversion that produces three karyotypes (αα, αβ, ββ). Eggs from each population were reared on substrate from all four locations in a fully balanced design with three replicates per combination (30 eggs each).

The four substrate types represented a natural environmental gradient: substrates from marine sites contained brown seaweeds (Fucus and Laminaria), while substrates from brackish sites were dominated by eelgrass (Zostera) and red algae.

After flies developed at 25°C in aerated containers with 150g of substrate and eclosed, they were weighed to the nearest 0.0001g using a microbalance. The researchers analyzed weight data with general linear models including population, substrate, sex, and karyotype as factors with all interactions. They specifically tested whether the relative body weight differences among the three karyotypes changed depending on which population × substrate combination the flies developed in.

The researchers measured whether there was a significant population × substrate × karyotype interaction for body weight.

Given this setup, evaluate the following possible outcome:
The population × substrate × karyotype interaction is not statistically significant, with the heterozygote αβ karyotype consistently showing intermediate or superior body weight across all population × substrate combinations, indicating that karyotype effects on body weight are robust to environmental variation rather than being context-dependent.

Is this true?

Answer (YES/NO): NO